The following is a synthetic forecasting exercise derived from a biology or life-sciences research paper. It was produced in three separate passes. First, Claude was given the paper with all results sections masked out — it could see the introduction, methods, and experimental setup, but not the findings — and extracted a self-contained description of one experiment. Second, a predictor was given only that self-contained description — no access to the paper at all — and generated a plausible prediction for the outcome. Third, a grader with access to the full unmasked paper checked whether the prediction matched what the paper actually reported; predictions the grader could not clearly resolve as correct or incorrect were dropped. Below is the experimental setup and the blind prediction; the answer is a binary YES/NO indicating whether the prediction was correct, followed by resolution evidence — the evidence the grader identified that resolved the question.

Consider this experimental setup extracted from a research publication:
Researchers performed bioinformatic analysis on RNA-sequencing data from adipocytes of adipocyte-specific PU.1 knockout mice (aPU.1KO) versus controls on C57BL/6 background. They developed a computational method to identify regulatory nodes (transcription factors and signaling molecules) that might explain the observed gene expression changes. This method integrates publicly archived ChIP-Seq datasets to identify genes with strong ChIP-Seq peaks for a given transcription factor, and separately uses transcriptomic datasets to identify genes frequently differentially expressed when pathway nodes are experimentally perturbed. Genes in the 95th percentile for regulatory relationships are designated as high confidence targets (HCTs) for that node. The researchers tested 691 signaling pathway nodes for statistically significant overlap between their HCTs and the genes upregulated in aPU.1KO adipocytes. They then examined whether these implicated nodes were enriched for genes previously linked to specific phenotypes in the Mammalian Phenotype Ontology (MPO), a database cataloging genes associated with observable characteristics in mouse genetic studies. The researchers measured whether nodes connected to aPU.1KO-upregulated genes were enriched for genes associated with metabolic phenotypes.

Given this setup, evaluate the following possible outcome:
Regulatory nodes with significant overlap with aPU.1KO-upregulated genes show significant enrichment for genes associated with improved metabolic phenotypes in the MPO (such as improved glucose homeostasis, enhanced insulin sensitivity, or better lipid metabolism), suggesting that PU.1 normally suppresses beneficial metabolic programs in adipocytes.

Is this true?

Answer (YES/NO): NO